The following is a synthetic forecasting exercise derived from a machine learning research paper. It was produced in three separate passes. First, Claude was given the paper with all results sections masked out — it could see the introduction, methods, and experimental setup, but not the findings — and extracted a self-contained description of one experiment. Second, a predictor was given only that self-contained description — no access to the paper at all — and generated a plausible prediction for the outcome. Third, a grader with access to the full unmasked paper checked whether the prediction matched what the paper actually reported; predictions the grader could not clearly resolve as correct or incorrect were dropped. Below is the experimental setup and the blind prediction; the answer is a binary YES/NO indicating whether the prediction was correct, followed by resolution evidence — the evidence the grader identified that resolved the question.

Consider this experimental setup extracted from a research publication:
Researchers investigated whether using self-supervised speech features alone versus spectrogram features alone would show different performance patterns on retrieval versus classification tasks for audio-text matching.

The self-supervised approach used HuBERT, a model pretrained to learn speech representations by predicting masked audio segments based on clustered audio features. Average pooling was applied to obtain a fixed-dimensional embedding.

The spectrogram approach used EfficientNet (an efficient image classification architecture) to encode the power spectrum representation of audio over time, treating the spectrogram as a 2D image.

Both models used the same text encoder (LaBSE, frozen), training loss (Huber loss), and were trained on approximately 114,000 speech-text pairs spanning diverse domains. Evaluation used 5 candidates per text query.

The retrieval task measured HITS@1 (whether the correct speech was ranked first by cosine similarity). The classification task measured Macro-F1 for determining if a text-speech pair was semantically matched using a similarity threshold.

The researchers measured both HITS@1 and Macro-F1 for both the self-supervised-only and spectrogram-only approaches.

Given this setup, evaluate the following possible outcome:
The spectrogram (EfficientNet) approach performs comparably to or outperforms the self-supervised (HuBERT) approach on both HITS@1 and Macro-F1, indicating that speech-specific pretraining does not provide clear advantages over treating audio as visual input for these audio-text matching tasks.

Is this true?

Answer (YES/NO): NO